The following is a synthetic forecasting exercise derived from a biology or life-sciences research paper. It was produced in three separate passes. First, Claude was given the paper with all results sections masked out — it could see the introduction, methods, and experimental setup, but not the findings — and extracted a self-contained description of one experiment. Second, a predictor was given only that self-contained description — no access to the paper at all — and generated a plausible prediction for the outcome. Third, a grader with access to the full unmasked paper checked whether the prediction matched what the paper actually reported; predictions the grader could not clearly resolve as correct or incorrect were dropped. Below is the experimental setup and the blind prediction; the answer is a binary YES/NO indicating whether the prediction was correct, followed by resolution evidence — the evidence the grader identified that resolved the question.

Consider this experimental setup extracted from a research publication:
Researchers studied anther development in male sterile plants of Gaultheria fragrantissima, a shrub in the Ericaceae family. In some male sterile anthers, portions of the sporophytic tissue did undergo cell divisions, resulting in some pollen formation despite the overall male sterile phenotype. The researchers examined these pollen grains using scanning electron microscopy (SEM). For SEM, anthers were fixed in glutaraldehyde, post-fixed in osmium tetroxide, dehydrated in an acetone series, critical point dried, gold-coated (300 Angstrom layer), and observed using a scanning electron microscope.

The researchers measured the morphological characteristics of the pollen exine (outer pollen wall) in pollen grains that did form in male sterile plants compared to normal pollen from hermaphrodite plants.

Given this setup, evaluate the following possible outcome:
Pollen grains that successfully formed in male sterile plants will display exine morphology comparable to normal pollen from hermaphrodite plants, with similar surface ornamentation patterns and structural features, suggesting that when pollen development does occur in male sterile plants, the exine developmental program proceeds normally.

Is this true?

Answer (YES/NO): NO